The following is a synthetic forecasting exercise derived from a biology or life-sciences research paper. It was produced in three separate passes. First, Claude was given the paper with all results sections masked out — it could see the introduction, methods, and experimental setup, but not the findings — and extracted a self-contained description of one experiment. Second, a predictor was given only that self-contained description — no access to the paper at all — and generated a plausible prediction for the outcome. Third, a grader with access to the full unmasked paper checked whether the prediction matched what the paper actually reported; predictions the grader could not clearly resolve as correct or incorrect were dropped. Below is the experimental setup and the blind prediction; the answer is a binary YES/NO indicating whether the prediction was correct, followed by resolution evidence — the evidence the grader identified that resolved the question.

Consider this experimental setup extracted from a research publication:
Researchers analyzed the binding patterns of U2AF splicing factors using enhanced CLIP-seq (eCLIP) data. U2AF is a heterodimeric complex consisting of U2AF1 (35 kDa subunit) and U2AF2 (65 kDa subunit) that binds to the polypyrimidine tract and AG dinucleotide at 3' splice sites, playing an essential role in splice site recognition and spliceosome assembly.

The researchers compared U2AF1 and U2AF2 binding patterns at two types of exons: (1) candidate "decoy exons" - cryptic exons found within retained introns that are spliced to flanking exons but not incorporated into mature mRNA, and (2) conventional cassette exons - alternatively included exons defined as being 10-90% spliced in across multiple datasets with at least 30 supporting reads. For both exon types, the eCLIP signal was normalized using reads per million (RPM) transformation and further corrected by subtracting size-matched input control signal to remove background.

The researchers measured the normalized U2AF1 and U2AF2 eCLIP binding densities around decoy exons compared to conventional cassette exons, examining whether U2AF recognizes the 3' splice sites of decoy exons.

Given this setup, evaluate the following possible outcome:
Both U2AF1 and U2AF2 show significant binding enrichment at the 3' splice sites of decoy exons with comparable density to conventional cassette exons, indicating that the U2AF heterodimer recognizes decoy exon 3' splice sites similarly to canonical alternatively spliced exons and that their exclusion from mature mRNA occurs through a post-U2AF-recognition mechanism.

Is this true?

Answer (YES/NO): YES